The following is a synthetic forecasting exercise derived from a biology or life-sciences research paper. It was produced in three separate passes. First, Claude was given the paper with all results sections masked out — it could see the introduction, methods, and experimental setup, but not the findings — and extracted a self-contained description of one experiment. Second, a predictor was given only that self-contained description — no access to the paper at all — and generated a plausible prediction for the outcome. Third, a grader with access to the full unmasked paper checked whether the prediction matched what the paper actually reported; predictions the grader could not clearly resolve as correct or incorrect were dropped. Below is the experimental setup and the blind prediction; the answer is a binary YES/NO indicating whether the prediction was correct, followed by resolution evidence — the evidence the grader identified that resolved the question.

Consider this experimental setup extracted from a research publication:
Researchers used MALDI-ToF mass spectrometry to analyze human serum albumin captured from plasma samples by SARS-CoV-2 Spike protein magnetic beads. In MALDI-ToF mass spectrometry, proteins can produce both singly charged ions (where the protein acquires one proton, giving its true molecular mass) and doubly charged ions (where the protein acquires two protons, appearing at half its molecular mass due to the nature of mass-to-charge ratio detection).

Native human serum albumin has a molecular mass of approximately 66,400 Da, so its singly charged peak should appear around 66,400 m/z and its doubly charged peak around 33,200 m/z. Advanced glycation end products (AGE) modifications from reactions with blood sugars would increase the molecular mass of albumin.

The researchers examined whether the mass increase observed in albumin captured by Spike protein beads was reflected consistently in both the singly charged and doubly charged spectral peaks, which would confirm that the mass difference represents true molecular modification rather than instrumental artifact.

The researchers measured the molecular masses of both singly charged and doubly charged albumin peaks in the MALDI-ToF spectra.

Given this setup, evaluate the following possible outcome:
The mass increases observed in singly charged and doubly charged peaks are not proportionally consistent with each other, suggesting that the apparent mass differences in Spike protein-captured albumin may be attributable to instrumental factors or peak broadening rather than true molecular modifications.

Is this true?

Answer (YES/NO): NO